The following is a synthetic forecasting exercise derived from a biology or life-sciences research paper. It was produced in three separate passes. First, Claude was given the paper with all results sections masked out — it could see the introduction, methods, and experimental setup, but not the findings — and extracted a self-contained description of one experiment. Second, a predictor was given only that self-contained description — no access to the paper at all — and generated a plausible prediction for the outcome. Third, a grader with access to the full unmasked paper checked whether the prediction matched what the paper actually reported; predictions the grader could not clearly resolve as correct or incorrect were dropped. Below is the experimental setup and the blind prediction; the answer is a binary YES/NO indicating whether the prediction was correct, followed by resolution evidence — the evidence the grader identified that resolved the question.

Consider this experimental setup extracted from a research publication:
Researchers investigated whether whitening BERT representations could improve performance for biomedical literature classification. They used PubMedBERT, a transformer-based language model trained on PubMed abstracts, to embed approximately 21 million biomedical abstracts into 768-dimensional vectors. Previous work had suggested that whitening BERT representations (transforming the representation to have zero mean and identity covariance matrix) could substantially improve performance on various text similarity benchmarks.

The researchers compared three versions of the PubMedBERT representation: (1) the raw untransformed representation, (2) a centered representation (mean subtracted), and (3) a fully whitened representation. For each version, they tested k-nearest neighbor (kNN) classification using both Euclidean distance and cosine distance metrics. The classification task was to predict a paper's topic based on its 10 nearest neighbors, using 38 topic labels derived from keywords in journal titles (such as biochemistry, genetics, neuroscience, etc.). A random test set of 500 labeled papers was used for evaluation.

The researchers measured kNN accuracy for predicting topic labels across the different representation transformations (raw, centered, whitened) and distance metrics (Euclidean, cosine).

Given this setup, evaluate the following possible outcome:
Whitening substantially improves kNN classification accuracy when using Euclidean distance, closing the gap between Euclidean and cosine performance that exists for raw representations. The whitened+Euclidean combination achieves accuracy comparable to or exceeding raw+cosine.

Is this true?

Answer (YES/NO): NO